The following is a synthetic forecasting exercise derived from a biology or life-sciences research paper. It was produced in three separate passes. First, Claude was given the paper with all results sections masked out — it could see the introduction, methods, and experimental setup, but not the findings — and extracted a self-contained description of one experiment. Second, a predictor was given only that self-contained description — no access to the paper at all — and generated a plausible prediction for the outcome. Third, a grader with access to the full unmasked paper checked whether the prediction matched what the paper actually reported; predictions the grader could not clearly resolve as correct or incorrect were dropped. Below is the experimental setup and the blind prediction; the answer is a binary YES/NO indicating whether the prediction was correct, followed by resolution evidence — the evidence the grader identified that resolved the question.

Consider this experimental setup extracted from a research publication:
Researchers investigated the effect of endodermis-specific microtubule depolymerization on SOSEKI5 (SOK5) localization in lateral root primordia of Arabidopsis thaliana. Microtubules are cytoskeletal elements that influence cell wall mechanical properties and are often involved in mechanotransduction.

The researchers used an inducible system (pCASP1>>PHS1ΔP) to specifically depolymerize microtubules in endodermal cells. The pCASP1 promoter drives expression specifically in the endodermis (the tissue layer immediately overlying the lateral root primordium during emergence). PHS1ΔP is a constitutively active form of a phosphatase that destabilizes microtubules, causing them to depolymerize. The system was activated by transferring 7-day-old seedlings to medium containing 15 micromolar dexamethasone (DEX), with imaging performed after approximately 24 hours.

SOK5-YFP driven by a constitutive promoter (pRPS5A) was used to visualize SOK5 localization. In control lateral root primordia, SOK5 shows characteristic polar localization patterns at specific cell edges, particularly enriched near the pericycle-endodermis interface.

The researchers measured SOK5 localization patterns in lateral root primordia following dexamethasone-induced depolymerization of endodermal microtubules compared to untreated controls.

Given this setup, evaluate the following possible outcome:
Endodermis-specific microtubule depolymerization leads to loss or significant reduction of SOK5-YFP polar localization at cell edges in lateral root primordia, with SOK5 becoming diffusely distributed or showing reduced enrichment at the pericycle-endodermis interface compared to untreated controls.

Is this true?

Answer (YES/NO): YES